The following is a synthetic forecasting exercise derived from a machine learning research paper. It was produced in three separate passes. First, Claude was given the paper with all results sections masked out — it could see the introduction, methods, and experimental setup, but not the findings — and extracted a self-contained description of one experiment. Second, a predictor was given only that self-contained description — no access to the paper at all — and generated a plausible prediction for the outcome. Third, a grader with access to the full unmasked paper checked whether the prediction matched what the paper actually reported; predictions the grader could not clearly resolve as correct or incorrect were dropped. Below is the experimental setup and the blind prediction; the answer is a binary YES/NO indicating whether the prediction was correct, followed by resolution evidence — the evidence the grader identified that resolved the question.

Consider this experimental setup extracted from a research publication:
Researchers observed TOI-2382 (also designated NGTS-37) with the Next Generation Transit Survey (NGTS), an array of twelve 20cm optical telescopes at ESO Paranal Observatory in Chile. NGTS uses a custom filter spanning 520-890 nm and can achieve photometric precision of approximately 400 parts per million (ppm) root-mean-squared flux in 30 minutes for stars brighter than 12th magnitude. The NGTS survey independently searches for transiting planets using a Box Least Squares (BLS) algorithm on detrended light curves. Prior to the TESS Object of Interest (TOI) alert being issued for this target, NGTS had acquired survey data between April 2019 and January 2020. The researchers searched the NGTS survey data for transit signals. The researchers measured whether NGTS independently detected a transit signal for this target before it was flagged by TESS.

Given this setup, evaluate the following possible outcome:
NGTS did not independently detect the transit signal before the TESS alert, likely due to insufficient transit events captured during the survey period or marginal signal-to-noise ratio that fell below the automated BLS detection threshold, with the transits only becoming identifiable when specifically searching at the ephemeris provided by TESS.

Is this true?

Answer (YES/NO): NO